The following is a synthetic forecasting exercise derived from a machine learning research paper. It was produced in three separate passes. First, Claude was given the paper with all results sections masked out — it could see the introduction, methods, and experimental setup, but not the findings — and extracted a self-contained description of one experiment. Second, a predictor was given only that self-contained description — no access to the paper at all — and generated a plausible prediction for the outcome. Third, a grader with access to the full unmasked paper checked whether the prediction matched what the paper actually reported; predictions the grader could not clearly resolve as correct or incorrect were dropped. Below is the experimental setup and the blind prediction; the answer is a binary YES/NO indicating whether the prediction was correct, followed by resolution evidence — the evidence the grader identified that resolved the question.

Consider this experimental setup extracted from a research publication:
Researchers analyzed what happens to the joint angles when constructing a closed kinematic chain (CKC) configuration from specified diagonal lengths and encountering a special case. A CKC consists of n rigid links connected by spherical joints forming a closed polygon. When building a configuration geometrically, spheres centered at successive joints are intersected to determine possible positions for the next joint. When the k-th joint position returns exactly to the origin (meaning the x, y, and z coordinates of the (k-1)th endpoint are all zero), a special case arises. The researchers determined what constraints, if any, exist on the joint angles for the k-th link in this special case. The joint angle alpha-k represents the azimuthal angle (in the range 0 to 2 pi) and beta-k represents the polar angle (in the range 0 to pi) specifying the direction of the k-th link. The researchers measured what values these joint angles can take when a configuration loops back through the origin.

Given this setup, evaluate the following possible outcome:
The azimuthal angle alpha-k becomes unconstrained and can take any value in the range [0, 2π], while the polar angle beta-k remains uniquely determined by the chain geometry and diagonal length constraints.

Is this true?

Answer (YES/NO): NO